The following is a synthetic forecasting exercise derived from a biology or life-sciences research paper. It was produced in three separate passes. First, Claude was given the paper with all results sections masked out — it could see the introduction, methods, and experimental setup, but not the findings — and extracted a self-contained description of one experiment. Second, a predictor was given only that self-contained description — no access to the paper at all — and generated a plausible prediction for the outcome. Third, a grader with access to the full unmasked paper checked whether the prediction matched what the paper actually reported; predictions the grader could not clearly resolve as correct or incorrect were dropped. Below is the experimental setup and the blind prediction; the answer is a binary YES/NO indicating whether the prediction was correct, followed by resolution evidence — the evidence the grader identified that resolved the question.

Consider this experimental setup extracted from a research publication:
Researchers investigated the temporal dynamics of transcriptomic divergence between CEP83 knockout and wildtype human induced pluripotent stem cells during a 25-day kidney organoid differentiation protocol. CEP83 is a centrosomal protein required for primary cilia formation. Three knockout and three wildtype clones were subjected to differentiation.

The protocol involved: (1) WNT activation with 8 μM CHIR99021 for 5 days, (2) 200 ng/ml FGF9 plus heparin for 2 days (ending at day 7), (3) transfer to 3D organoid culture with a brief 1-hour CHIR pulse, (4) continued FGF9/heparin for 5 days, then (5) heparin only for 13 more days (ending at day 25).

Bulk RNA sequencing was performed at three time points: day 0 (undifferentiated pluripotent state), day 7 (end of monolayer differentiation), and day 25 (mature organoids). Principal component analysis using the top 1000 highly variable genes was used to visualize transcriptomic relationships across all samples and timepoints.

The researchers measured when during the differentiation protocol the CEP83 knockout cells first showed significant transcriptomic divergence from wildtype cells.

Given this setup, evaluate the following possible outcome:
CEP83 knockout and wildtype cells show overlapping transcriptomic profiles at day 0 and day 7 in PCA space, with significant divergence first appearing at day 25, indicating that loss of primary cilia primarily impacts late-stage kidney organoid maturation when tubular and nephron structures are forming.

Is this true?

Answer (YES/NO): NO